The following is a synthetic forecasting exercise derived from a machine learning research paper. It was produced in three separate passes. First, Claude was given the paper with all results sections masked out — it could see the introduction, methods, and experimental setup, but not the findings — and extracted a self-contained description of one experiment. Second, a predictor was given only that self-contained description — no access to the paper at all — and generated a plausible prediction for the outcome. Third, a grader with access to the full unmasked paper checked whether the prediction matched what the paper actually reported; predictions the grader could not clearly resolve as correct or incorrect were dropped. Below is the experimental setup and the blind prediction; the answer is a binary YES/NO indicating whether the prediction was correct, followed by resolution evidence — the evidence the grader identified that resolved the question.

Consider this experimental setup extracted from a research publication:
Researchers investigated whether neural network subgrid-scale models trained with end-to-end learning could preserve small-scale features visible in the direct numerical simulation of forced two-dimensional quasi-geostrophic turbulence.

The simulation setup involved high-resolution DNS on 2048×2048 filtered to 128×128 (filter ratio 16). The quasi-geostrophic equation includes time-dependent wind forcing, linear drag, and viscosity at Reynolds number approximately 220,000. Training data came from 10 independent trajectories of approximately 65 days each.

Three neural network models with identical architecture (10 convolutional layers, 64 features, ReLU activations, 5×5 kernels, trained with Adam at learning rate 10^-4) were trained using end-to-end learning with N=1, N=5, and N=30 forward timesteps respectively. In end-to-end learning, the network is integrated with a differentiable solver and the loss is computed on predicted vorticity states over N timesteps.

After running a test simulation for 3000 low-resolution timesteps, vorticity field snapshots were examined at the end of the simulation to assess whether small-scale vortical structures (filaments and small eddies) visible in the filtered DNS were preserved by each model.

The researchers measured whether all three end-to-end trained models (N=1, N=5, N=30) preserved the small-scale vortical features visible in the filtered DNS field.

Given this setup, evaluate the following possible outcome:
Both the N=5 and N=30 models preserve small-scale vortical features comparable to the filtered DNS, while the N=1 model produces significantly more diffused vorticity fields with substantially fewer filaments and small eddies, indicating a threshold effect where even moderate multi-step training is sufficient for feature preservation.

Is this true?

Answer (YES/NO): NO